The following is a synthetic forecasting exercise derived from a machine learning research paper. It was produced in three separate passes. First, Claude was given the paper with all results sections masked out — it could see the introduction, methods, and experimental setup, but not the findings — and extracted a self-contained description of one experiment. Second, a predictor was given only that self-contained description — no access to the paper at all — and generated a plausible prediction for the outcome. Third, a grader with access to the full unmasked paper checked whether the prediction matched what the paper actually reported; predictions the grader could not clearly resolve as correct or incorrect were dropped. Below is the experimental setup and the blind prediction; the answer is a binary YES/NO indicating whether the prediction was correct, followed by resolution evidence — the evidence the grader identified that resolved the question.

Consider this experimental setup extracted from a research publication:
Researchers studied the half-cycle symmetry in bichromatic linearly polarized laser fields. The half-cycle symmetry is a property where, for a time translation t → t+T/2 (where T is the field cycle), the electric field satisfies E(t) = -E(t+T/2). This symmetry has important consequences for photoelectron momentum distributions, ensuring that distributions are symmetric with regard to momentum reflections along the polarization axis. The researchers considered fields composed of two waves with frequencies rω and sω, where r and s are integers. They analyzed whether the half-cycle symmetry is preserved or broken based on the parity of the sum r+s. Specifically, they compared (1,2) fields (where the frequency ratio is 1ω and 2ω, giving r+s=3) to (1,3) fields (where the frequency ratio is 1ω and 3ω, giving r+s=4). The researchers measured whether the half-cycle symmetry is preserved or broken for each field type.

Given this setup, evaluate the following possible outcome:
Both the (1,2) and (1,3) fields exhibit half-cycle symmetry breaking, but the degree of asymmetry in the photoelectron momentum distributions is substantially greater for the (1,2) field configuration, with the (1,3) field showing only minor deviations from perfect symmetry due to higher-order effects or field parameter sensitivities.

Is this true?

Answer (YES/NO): NO